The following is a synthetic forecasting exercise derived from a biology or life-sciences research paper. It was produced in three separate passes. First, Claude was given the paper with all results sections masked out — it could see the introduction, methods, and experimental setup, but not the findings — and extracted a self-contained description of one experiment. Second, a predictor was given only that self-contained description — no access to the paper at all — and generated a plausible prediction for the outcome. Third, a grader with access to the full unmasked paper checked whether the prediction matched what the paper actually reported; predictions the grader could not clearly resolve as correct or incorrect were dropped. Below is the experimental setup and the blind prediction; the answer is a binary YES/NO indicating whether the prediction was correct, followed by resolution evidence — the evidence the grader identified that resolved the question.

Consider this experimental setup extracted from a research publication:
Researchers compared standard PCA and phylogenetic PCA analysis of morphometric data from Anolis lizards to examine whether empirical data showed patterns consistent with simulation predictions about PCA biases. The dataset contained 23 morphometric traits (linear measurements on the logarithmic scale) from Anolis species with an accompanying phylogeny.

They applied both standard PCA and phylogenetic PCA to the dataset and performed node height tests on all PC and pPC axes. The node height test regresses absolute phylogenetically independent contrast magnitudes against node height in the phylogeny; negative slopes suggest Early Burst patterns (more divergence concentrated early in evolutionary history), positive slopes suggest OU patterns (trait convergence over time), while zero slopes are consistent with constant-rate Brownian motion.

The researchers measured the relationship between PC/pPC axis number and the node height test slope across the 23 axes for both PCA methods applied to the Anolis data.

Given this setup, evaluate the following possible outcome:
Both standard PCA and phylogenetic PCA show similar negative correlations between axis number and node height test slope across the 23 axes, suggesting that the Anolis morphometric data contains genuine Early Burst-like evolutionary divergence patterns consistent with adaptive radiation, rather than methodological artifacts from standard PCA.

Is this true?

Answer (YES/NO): NO